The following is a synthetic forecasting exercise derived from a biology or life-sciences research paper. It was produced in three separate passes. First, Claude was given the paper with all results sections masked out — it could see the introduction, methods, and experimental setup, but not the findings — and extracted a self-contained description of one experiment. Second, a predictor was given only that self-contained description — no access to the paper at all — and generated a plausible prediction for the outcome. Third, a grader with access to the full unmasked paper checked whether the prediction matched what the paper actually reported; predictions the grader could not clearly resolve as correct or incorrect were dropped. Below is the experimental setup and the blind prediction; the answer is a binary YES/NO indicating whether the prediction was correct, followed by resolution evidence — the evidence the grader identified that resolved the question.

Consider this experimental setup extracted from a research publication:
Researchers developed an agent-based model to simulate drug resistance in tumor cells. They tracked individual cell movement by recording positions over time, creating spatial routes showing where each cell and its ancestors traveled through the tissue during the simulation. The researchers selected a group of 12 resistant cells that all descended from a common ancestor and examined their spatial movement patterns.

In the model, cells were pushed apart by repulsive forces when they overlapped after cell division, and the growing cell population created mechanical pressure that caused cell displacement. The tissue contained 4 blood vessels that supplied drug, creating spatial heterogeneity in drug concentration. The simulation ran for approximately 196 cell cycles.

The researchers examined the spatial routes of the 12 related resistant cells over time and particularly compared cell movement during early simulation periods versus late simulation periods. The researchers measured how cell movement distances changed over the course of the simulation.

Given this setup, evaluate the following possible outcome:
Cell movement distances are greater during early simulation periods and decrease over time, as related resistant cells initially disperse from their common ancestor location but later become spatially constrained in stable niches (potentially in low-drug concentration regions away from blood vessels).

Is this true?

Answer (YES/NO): YES